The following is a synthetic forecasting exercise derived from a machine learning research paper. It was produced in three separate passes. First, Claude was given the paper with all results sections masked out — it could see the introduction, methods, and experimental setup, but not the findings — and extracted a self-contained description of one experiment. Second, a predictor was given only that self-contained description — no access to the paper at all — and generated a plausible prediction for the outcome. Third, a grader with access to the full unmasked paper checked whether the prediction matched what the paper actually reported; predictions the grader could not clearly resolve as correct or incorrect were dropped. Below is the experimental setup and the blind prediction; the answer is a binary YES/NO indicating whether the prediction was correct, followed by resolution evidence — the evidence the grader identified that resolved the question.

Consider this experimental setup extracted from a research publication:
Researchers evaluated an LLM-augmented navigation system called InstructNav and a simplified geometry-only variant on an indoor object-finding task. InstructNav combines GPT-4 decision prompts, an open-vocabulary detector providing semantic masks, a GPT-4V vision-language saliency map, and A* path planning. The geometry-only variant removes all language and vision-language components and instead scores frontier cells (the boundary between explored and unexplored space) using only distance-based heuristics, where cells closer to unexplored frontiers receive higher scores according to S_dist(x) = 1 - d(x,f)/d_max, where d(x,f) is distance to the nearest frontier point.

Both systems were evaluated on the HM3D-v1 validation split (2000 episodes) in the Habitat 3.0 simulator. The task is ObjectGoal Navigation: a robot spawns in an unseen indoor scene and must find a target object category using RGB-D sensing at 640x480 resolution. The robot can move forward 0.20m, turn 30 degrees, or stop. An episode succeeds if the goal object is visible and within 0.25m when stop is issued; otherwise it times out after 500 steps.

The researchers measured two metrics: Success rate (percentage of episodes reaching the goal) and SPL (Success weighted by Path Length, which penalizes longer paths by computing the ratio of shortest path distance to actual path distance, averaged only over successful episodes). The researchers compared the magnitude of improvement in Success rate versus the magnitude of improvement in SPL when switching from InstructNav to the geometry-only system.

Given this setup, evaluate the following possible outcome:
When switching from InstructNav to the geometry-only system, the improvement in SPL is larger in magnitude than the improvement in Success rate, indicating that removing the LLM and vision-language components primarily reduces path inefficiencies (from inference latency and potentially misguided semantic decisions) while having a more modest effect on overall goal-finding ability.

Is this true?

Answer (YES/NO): YES